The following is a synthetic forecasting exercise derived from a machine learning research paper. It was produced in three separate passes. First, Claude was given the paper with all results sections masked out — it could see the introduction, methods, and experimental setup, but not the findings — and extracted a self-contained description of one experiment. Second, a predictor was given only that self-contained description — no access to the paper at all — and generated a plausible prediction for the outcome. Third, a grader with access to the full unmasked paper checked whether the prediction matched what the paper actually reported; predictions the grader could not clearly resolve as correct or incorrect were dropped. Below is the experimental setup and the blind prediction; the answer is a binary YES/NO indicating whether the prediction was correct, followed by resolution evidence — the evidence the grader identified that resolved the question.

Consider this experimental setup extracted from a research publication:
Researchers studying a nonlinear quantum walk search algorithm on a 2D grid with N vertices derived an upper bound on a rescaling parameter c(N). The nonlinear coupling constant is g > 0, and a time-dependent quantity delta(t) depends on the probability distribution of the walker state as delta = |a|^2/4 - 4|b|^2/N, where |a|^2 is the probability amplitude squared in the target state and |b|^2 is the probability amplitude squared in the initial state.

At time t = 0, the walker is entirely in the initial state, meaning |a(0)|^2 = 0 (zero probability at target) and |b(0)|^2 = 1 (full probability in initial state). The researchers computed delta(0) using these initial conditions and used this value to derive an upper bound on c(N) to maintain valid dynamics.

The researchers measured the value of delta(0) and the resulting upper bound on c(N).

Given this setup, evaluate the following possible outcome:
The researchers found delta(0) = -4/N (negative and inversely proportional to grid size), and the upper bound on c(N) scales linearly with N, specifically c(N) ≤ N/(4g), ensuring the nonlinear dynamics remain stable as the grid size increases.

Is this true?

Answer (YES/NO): YES